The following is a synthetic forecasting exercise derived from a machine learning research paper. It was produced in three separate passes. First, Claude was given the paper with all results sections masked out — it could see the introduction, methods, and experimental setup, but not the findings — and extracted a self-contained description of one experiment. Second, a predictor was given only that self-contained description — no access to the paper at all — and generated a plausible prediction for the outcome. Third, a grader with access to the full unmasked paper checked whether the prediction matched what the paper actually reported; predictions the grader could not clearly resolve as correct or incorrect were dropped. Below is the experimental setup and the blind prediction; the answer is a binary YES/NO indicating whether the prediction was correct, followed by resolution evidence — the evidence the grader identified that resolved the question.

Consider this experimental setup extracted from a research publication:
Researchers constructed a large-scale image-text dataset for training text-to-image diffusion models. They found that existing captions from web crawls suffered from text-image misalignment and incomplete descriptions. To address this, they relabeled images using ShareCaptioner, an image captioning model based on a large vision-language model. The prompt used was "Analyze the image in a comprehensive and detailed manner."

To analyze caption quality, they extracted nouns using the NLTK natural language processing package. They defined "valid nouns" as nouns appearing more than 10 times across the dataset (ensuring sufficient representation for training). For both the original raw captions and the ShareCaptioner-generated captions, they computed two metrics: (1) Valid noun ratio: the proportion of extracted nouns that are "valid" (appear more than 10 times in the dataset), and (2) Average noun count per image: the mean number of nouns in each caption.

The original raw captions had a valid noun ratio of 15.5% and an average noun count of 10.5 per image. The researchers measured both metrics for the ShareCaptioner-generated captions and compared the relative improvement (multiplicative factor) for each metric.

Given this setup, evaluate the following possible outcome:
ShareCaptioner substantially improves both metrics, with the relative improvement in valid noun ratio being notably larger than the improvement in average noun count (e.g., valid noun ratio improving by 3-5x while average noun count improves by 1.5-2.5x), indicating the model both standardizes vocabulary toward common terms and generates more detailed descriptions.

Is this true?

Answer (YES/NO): NO